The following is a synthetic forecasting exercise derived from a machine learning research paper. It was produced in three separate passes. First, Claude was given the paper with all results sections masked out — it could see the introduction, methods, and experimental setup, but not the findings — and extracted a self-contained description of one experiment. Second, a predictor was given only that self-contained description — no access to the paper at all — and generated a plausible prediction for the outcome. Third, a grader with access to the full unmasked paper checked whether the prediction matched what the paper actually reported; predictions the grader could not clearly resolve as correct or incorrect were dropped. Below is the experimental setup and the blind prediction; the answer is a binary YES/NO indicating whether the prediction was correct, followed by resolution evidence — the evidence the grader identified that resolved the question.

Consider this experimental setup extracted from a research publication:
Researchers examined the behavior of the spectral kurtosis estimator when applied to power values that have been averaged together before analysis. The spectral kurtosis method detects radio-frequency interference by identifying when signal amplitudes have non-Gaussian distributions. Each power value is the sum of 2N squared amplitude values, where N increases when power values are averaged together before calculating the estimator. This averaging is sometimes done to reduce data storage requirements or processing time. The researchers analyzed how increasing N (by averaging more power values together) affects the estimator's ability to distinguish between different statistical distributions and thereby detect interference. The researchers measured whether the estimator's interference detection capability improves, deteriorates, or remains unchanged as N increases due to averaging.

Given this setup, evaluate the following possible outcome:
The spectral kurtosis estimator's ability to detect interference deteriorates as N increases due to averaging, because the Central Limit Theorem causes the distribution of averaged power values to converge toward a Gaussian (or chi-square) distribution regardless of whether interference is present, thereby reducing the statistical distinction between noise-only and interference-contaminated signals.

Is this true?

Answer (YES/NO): YES